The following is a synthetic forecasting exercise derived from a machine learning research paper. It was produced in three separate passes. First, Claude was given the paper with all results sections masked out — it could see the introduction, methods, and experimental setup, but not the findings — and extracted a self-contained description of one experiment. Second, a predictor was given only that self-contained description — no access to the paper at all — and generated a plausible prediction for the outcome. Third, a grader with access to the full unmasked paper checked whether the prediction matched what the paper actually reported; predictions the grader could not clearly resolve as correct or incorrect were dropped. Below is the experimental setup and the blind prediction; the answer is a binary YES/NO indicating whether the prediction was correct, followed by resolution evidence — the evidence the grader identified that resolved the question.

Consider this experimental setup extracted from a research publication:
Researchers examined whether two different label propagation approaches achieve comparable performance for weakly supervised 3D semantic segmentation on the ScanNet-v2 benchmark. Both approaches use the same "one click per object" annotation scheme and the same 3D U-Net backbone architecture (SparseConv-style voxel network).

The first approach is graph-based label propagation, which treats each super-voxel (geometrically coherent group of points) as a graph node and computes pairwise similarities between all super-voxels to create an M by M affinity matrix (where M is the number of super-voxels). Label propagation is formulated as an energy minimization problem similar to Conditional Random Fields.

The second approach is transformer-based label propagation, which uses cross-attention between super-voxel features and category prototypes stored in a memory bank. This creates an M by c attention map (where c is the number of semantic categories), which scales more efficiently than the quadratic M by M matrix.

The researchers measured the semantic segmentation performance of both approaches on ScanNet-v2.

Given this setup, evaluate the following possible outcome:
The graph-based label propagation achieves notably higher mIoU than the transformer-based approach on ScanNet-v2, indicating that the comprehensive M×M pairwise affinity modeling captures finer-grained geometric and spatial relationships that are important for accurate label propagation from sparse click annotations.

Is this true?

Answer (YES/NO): NO